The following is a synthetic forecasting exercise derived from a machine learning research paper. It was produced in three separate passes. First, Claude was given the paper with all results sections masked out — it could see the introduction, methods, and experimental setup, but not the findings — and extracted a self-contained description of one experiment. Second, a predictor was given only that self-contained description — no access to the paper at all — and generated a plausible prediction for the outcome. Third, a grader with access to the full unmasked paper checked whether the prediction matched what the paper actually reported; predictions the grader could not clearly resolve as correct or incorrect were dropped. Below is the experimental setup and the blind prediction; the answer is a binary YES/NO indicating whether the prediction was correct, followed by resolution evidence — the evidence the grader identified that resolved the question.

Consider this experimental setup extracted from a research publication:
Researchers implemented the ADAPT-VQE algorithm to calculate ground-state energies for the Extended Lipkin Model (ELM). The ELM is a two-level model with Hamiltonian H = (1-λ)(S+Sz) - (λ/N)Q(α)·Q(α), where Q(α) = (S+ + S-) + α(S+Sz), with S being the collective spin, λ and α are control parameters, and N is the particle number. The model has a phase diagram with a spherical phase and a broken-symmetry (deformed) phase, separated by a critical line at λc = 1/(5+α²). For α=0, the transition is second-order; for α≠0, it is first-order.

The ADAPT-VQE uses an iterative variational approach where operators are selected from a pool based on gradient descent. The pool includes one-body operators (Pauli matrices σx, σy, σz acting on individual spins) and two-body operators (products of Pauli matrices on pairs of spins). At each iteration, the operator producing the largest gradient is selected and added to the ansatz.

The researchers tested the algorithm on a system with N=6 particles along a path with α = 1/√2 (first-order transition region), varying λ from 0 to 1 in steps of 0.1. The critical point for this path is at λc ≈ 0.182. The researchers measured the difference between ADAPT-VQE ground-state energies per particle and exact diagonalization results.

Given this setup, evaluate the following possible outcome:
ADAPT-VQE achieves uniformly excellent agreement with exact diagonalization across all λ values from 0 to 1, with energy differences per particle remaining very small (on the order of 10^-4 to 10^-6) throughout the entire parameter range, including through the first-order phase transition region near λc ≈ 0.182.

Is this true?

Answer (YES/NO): YES